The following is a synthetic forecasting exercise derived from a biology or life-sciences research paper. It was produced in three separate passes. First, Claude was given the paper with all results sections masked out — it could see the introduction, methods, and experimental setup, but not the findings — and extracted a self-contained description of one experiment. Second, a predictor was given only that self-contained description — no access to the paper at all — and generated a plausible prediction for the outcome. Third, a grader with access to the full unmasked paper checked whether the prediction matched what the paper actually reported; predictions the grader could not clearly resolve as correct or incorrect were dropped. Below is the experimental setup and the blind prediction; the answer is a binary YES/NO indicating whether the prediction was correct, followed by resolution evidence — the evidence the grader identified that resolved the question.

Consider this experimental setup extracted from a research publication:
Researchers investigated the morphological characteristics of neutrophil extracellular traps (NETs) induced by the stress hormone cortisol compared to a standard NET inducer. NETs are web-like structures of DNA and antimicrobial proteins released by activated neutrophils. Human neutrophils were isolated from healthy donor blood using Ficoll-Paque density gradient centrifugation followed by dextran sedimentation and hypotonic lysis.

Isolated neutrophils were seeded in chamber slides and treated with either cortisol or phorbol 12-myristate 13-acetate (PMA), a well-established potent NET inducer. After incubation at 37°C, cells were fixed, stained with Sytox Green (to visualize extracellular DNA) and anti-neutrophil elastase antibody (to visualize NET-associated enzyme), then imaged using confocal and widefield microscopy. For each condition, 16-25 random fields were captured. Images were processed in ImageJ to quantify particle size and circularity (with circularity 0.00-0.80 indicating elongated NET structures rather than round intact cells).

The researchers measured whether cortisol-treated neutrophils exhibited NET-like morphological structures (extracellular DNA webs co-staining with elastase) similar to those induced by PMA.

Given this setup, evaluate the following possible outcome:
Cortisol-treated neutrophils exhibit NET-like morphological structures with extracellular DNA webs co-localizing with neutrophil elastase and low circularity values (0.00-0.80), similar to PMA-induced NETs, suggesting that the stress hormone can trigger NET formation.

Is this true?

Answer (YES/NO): YES